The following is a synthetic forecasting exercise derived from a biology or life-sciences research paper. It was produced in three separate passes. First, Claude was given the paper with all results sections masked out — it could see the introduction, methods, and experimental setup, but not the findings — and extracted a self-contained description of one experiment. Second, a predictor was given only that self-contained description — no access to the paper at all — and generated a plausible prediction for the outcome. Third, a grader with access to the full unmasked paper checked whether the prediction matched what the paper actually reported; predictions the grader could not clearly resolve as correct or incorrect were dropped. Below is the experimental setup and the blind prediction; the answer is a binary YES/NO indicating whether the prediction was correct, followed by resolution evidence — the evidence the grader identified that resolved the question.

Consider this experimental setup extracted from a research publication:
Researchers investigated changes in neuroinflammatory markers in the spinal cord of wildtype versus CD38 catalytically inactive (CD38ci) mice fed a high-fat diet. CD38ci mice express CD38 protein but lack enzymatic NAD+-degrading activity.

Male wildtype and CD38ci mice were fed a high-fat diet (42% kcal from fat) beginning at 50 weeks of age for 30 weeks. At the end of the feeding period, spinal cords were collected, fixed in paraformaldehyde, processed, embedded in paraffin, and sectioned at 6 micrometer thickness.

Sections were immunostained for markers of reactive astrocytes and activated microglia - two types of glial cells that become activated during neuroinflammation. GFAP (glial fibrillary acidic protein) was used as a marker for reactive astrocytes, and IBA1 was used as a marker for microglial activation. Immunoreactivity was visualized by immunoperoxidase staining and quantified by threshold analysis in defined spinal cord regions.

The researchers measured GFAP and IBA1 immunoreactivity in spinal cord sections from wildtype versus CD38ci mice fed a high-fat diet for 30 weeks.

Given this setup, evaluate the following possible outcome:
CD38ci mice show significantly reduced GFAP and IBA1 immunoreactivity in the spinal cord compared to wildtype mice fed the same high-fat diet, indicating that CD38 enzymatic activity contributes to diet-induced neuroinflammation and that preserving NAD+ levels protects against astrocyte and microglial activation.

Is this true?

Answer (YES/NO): YES